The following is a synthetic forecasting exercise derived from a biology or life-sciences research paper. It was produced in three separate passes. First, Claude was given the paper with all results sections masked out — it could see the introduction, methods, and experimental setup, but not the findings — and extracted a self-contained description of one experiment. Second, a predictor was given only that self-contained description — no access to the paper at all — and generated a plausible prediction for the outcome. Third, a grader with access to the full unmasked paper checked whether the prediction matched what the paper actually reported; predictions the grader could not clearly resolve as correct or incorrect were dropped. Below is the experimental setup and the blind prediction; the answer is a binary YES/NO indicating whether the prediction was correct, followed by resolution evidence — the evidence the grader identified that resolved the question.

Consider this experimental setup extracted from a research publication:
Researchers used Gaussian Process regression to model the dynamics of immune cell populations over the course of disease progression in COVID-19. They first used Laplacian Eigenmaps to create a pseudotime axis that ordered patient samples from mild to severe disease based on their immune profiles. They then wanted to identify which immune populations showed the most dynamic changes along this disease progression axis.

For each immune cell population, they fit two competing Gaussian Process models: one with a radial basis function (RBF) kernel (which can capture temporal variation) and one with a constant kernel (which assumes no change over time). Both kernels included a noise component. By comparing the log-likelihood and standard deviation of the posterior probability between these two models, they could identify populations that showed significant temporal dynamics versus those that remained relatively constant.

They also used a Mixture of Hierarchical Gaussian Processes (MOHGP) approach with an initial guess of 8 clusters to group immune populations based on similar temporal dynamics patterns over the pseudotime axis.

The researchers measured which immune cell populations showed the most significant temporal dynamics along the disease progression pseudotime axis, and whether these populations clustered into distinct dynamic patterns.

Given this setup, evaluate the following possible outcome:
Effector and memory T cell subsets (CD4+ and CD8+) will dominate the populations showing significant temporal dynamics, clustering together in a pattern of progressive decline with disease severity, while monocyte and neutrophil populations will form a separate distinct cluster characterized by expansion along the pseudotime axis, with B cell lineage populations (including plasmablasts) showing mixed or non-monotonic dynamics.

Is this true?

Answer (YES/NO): NO